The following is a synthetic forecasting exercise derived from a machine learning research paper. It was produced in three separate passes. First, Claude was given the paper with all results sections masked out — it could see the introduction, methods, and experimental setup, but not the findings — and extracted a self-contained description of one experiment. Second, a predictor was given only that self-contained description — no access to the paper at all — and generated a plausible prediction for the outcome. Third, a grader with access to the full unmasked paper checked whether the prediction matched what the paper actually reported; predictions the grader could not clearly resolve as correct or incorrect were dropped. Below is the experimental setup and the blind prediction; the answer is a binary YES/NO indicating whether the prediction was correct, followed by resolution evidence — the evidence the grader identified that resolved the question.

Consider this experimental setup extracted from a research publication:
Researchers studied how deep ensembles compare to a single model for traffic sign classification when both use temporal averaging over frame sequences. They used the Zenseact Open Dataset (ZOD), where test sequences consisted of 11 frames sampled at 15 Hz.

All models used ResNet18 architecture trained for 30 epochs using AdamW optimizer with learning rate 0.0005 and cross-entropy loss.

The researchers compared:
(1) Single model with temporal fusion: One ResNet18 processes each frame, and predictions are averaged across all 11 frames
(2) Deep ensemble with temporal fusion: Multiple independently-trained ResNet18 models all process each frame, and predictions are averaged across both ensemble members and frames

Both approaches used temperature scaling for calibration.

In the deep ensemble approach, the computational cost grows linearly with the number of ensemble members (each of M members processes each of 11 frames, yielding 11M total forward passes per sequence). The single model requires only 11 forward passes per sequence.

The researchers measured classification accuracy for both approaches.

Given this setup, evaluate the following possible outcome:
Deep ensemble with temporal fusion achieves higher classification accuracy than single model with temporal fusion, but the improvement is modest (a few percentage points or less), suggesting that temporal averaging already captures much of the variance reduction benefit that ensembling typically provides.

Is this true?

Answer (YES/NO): YES